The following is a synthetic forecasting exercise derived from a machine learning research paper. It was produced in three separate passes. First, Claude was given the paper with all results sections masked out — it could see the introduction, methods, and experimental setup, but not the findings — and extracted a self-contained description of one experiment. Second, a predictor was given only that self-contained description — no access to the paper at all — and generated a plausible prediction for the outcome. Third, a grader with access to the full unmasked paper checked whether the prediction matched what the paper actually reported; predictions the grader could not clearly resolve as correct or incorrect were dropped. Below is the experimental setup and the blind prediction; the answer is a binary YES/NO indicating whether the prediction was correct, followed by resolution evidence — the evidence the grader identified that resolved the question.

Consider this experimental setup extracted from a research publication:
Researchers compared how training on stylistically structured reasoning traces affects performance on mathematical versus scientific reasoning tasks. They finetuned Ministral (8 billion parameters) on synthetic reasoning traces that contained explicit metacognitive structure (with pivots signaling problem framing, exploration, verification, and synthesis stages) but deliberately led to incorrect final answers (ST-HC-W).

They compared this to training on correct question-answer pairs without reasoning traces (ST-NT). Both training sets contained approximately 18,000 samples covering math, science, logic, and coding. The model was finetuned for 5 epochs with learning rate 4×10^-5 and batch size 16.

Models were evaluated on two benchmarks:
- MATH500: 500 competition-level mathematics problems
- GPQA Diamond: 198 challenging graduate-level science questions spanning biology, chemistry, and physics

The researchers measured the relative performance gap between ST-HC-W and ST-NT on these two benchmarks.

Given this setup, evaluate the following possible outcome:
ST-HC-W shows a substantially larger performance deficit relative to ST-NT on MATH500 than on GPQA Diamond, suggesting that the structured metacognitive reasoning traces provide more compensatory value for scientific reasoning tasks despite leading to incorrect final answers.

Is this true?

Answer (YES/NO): NO